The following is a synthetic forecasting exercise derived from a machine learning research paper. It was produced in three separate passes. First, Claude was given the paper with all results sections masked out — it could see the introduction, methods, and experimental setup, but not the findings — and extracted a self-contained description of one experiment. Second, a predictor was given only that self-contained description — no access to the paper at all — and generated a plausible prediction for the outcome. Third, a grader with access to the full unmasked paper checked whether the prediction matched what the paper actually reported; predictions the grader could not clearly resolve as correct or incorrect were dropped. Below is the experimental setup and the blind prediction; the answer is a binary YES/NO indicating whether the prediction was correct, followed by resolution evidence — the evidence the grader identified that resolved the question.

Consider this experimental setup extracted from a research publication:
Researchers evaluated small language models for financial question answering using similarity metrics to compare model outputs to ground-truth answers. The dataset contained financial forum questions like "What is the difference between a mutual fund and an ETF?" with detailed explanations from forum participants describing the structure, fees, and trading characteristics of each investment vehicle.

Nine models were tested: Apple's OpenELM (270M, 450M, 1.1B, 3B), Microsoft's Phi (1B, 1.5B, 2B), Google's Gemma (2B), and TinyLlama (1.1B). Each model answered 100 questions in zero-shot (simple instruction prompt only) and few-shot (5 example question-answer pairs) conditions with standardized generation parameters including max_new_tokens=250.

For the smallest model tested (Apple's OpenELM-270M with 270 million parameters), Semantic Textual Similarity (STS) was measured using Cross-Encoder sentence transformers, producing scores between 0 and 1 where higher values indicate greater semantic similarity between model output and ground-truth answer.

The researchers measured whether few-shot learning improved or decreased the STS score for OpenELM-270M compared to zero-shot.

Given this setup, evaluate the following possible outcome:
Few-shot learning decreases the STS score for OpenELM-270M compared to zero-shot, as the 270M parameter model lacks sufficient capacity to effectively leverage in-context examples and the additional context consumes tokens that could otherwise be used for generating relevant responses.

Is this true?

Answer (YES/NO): YES